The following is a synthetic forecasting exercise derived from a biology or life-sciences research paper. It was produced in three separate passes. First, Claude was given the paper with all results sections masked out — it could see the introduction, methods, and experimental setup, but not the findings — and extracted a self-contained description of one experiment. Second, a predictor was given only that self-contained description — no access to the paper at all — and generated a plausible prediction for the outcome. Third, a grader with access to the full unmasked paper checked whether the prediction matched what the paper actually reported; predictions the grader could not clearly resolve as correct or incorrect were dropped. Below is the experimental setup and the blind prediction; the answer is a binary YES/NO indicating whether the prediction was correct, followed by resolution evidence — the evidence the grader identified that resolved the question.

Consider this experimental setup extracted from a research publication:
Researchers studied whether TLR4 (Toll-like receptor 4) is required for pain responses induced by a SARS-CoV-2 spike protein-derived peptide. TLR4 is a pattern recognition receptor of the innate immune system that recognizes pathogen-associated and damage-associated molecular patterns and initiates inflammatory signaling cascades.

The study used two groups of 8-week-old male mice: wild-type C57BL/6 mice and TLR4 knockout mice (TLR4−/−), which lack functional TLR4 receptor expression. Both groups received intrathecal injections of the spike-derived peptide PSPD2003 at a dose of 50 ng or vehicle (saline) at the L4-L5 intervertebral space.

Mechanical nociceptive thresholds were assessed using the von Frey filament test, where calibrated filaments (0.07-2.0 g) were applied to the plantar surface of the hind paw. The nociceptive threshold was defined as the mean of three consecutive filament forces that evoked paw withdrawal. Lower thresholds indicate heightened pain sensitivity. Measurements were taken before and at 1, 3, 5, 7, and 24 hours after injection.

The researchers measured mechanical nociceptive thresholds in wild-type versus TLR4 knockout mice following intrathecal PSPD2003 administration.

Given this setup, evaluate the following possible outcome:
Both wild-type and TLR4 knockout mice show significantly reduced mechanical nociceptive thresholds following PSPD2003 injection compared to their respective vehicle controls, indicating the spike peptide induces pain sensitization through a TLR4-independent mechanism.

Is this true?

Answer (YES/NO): NO